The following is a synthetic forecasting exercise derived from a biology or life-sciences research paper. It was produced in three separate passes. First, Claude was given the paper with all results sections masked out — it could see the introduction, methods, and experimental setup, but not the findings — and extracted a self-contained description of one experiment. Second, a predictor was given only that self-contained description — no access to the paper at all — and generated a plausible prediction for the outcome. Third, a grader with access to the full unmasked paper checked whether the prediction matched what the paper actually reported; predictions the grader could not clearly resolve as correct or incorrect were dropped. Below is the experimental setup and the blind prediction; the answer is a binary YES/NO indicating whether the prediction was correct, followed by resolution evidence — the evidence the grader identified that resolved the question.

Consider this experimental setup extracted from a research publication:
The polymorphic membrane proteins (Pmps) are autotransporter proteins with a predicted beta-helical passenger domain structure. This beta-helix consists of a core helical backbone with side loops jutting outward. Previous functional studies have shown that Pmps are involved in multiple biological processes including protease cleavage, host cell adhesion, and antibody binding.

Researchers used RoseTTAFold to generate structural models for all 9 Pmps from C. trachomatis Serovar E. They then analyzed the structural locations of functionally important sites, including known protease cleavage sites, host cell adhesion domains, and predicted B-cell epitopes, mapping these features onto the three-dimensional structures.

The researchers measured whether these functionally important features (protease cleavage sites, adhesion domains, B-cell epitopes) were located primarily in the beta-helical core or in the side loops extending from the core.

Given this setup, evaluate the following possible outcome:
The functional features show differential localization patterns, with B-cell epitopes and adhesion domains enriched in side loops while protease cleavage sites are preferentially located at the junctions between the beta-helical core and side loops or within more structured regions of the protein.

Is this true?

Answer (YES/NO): NO